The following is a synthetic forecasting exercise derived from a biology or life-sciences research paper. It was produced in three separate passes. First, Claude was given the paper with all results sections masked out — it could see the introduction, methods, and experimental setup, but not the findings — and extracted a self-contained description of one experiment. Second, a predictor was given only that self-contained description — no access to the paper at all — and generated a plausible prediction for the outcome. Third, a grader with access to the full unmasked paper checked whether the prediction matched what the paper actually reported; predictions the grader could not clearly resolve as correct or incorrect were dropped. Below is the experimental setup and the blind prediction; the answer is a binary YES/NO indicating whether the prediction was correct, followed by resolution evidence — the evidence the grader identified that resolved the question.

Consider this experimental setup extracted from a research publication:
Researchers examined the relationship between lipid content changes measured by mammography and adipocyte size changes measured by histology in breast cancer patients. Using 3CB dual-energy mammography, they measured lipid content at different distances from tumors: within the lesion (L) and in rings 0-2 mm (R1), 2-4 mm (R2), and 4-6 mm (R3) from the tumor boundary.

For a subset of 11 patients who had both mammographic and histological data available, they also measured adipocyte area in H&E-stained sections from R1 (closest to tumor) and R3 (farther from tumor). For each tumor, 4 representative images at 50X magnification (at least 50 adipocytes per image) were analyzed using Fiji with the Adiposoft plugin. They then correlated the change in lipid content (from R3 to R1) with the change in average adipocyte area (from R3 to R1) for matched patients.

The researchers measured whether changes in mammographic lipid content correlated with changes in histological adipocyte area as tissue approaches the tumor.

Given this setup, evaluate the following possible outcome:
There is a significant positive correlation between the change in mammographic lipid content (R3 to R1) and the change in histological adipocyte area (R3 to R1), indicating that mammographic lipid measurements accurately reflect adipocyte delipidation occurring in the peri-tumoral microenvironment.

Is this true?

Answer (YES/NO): NO